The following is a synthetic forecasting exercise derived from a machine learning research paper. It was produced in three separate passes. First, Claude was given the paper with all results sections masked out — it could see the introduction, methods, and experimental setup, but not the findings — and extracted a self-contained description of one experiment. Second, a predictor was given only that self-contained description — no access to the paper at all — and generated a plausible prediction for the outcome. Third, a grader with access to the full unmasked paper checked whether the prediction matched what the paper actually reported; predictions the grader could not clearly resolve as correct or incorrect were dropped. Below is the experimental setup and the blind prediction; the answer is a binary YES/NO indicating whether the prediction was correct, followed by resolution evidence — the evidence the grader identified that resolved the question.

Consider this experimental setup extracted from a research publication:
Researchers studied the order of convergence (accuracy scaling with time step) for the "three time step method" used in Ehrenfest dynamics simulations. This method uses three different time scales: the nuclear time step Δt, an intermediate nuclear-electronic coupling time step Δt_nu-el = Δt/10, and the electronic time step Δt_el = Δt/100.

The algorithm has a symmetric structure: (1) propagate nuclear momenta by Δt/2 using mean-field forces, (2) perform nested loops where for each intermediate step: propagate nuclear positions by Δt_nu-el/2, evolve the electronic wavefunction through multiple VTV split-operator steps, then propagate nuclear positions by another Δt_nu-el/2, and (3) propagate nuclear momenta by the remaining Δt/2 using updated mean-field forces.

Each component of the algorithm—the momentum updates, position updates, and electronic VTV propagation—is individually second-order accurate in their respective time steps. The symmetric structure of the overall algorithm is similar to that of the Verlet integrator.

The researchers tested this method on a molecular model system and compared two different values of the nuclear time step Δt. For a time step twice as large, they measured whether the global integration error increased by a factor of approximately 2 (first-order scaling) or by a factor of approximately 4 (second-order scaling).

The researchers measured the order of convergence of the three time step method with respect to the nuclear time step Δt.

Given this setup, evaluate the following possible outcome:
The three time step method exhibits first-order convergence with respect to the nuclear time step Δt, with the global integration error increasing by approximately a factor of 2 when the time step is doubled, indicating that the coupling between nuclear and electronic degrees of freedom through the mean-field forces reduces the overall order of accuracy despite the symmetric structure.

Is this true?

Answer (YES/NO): NO